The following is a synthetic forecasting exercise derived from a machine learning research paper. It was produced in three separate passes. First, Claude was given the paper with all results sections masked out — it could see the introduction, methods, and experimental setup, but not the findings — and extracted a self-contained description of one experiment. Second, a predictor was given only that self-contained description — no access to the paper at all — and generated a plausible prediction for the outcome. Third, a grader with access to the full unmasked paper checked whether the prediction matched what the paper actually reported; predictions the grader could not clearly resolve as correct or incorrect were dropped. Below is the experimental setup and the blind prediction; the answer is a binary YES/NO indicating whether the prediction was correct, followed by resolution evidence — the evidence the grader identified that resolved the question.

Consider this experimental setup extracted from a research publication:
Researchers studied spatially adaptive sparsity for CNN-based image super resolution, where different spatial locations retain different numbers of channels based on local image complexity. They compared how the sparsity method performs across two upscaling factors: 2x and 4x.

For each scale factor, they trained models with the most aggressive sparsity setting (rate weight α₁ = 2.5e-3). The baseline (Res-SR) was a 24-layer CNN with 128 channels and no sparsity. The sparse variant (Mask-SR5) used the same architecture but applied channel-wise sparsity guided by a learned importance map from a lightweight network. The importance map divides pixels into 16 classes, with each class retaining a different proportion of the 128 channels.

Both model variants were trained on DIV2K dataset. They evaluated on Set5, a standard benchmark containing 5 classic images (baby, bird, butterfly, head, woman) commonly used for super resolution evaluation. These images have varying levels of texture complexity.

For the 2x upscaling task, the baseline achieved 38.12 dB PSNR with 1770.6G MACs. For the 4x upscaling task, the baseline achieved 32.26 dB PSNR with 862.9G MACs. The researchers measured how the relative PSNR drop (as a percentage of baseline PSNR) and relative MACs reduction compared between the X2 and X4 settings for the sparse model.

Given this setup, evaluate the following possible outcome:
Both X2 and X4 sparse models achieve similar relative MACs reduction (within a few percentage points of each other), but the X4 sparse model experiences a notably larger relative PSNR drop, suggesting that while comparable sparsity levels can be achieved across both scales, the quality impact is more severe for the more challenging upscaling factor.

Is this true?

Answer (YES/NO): YES